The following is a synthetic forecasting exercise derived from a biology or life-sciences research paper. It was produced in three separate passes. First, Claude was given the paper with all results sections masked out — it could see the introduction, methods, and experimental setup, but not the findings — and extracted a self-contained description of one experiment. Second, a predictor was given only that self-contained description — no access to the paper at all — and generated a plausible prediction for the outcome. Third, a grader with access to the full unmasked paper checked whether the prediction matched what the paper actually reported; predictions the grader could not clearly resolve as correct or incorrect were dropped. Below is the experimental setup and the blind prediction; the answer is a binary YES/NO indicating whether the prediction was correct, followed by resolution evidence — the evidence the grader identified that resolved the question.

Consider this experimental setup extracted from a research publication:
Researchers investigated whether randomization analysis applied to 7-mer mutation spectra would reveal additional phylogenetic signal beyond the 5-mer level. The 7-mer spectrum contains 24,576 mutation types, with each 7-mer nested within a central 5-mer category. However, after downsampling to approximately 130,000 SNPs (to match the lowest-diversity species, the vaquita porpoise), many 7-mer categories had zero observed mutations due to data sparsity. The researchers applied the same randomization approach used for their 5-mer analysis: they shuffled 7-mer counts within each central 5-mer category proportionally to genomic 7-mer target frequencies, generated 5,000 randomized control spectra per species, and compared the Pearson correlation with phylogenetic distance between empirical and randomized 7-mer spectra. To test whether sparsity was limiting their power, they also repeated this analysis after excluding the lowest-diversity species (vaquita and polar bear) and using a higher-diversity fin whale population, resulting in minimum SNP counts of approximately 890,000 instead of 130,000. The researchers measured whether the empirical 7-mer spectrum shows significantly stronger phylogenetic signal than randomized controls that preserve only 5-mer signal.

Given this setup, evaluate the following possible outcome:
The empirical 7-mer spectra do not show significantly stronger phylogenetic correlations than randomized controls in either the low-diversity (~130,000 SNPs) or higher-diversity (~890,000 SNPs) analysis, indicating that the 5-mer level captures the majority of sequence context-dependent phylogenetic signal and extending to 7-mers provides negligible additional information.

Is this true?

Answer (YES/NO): YES